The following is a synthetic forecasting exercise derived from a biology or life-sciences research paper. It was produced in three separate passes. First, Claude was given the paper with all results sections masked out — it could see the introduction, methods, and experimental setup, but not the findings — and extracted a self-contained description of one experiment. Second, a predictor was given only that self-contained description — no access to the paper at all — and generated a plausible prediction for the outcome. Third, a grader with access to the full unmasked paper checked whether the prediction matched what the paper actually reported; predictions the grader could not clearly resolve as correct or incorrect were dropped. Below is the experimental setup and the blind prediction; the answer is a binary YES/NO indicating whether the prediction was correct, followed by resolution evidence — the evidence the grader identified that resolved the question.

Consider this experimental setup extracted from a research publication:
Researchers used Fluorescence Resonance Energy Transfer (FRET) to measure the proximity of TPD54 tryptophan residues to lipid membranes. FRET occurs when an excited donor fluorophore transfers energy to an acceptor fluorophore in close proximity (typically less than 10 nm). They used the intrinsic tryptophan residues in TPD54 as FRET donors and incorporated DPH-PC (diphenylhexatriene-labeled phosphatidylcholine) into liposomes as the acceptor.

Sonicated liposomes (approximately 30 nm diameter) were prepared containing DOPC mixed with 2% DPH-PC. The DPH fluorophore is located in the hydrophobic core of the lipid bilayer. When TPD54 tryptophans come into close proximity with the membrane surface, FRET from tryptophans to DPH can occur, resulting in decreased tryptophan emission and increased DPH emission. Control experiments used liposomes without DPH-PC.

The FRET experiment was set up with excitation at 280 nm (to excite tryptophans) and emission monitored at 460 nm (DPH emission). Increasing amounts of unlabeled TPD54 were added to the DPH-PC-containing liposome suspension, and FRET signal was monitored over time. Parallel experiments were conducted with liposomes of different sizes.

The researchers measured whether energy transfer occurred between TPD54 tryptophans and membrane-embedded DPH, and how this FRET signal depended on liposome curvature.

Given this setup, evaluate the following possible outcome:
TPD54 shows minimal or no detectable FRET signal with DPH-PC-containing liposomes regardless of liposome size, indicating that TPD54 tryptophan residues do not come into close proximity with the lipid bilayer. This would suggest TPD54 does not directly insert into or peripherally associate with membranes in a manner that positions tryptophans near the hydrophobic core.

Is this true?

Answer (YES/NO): NO